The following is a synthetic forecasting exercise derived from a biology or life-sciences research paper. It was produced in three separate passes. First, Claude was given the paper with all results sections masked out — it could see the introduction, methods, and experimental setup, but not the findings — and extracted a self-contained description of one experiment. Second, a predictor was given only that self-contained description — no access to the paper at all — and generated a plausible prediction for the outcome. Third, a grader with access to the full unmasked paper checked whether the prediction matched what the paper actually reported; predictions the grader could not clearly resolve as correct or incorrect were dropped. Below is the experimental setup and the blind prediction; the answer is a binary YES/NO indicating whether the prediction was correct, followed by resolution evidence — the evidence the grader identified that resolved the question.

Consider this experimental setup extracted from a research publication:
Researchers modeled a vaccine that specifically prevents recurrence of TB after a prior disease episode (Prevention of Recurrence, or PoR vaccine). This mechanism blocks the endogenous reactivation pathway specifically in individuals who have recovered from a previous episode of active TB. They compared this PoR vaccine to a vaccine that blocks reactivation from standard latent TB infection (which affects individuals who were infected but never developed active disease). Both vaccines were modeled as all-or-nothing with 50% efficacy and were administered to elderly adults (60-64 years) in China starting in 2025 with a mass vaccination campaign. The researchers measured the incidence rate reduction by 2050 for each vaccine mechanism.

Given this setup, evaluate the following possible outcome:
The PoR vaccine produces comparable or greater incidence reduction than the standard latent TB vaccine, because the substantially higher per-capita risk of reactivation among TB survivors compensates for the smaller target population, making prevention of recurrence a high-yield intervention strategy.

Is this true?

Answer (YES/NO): NO